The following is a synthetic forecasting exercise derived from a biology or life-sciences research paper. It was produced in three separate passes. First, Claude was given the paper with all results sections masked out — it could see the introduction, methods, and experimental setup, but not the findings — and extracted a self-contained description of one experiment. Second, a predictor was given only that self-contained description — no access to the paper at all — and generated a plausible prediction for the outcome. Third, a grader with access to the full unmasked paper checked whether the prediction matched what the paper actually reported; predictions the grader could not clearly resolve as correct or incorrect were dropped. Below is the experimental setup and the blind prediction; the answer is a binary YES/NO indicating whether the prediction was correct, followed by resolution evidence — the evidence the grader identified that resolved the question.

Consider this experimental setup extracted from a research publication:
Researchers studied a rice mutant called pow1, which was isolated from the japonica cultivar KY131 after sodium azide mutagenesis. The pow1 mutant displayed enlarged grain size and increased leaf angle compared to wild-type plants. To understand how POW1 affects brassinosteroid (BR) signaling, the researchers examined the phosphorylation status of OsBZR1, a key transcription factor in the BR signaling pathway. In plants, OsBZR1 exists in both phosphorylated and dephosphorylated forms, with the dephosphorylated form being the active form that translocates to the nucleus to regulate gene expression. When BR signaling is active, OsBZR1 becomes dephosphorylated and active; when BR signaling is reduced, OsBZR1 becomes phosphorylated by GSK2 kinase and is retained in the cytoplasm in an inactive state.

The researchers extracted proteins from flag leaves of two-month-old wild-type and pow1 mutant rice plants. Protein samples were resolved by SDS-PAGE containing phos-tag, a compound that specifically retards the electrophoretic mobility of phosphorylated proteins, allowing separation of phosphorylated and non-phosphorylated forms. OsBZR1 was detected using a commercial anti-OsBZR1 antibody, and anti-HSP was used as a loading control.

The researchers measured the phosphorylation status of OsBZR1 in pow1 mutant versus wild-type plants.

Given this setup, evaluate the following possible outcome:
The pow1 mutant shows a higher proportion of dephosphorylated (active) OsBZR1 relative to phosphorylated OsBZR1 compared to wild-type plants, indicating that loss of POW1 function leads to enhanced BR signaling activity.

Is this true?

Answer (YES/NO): NO